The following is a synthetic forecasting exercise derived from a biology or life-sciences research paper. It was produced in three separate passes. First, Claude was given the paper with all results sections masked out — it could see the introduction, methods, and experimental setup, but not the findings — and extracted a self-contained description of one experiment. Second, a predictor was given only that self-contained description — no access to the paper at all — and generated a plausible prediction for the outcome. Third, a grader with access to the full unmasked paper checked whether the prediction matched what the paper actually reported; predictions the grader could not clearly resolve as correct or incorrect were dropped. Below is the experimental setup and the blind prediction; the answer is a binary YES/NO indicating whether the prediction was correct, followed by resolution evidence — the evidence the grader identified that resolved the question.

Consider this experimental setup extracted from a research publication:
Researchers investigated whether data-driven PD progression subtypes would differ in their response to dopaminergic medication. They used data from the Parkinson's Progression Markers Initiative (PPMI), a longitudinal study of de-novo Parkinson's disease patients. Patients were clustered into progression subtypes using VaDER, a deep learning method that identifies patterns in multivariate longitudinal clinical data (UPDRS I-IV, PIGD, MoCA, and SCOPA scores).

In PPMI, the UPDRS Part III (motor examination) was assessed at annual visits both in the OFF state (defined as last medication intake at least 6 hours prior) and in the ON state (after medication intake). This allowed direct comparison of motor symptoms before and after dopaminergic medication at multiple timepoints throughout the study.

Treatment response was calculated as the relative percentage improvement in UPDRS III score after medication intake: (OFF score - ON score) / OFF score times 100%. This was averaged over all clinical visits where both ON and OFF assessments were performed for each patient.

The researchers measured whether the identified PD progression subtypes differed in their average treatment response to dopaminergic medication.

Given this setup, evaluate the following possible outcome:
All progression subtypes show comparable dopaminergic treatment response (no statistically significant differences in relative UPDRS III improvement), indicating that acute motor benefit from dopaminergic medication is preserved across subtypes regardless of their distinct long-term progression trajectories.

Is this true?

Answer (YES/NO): NO